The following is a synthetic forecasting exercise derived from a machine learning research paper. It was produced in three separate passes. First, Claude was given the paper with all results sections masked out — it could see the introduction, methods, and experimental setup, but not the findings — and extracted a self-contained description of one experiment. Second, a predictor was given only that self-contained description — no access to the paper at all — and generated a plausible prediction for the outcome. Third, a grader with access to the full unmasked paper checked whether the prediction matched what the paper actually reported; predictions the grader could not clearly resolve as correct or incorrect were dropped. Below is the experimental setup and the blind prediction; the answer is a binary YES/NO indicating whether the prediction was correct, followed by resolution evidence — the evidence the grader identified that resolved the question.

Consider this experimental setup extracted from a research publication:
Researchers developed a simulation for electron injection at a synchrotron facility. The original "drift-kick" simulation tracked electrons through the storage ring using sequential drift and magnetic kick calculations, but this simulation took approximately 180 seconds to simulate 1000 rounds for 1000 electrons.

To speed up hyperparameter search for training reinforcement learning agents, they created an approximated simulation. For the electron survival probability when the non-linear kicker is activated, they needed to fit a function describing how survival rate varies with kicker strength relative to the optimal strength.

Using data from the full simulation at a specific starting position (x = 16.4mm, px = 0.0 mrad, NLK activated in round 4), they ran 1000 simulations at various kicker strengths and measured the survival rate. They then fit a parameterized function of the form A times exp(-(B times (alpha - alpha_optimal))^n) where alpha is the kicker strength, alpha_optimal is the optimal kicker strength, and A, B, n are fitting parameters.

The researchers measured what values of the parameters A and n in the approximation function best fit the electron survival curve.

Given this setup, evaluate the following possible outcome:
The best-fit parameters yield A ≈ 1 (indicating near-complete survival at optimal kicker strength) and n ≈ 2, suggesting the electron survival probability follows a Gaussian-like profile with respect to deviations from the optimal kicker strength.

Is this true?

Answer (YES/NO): NO